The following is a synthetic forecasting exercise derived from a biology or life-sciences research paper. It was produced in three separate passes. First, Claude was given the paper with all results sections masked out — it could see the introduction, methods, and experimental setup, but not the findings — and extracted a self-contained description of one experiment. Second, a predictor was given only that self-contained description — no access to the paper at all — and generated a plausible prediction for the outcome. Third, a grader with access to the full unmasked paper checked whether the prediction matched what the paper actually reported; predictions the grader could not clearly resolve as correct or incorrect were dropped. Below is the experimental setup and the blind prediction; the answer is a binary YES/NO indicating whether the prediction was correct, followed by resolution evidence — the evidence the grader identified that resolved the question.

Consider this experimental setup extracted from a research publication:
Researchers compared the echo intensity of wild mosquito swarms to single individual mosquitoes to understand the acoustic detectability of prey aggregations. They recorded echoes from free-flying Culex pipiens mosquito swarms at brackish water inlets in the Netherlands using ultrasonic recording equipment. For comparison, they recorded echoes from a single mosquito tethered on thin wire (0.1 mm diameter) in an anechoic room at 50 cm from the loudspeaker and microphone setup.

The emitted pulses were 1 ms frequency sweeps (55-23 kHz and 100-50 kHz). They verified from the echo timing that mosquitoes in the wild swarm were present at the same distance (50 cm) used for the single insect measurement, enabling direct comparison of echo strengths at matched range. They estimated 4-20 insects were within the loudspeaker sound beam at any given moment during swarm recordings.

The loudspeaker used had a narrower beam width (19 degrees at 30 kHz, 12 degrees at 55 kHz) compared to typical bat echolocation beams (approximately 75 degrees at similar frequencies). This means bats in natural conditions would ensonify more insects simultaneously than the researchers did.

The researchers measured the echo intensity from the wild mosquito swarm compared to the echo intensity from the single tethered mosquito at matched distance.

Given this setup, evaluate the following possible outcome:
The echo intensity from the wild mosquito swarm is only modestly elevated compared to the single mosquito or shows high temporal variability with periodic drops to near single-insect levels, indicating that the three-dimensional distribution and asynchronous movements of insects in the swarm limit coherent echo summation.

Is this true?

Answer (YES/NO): NO